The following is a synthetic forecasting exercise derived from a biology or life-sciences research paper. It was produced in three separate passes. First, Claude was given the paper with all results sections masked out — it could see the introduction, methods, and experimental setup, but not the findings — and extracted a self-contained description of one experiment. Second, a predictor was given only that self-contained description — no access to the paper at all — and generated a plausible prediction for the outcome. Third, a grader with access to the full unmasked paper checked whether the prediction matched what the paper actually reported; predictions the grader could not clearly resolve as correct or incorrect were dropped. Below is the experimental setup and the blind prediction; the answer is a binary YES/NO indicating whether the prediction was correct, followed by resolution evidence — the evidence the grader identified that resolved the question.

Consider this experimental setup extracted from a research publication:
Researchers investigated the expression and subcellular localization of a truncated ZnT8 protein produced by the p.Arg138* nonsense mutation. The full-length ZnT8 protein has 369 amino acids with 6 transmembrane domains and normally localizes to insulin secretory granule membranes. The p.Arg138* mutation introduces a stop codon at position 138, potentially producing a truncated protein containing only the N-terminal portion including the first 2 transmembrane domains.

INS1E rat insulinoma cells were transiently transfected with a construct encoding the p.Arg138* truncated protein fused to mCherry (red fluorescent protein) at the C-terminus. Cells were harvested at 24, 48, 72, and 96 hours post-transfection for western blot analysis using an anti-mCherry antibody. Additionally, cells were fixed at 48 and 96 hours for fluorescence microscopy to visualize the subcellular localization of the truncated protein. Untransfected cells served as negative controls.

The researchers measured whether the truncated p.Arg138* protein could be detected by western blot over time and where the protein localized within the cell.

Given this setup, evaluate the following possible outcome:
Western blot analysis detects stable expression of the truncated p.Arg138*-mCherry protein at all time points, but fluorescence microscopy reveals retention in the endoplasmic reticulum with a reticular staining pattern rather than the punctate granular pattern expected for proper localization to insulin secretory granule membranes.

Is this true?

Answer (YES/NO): NO